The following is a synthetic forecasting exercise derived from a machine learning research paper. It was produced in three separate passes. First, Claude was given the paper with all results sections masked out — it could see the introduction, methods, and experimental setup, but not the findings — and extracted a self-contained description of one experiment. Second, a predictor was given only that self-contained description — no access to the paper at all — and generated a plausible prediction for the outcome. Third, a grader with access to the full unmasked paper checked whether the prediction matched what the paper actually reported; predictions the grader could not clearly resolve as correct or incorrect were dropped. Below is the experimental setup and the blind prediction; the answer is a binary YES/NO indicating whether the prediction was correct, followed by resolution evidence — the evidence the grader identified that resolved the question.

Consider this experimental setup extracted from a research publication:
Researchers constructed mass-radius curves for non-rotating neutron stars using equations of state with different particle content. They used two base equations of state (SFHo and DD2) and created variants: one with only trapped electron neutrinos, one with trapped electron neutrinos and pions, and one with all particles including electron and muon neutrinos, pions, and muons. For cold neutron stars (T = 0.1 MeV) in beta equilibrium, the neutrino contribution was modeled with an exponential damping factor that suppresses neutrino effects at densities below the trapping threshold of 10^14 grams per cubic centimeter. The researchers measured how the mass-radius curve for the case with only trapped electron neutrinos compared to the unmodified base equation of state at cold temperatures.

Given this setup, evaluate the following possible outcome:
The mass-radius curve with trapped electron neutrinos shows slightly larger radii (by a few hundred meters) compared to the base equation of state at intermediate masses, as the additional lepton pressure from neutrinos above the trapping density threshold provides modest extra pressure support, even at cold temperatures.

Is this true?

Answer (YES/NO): NO